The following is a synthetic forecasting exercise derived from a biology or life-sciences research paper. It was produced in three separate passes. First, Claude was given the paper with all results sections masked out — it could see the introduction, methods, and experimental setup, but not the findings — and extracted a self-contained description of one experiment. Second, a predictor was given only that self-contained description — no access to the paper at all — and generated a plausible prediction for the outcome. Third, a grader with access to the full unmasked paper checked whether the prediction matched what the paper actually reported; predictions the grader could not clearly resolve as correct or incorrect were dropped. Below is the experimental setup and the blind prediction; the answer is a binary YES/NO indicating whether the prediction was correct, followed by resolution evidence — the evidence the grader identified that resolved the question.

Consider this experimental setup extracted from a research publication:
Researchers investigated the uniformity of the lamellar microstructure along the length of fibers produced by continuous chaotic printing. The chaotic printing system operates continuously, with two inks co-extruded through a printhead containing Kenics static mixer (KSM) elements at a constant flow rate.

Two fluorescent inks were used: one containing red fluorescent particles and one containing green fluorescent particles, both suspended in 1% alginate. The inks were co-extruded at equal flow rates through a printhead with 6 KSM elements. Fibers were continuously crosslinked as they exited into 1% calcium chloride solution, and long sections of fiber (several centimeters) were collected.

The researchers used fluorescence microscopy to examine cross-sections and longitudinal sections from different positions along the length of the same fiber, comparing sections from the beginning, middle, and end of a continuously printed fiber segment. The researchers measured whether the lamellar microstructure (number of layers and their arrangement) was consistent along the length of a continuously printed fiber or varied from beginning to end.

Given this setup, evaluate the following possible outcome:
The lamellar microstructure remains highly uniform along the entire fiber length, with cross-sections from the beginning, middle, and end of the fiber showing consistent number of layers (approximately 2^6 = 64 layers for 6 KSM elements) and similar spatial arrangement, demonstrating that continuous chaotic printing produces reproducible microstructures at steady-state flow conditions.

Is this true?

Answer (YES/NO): YES